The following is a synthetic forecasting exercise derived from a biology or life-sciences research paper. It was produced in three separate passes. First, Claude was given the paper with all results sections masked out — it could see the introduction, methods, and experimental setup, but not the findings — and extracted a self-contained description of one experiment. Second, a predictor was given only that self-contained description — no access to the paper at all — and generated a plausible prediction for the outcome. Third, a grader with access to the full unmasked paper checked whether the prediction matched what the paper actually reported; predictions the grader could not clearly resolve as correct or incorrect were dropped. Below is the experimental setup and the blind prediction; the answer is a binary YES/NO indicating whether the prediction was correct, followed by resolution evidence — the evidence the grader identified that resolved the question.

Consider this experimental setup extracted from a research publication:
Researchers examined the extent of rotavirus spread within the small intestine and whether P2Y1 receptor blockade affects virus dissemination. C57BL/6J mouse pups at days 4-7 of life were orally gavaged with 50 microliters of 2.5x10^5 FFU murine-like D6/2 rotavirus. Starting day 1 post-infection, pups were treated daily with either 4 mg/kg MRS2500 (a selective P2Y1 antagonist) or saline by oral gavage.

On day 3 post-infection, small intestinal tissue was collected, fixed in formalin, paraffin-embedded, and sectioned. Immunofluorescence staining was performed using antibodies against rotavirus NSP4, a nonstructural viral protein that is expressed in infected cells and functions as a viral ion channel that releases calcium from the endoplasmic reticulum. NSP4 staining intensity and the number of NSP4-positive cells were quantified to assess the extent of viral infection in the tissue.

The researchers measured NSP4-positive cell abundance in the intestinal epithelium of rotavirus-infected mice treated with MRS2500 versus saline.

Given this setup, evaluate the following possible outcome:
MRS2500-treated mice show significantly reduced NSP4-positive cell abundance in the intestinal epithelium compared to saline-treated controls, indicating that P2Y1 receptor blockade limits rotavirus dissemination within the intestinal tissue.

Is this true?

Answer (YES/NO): YES